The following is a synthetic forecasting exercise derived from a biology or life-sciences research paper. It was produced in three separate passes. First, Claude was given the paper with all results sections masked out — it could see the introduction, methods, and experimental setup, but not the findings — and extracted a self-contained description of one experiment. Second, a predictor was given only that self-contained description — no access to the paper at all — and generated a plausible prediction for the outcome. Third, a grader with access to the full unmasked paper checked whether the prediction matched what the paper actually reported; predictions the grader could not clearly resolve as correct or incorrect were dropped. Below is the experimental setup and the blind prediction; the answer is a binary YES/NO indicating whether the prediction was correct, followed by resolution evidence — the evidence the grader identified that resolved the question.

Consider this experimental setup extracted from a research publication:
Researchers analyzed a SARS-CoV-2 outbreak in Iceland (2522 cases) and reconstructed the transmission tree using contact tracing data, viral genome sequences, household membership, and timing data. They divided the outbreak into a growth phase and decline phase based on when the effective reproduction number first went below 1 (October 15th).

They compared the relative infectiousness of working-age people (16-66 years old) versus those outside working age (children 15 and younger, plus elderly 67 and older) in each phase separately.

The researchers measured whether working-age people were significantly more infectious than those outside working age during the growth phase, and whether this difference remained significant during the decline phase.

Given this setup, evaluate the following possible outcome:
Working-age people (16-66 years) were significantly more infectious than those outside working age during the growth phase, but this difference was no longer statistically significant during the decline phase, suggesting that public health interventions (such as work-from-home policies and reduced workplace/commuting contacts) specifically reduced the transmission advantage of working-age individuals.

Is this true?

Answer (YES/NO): YES